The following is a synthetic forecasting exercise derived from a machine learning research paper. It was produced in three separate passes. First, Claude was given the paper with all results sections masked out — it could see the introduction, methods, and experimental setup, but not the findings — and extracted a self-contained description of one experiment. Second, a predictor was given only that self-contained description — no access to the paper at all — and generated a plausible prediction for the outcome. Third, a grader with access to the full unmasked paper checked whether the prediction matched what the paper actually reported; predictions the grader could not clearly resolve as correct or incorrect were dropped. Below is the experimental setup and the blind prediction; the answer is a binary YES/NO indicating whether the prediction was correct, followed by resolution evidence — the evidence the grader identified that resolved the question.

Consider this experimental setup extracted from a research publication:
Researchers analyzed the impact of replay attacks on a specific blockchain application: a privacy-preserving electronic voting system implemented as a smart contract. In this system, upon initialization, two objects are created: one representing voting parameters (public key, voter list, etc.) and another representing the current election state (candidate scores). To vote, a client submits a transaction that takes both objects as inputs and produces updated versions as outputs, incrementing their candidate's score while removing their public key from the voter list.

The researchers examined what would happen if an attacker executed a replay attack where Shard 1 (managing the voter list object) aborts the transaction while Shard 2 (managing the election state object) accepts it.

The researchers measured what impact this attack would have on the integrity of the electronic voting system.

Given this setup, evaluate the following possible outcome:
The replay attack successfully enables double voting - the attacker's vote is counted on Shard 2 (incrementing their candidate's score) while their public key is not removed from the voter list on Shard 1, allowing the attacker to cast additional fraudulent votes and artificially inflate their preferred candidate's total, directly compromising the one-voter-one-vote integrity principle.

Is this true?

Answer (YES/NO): YES